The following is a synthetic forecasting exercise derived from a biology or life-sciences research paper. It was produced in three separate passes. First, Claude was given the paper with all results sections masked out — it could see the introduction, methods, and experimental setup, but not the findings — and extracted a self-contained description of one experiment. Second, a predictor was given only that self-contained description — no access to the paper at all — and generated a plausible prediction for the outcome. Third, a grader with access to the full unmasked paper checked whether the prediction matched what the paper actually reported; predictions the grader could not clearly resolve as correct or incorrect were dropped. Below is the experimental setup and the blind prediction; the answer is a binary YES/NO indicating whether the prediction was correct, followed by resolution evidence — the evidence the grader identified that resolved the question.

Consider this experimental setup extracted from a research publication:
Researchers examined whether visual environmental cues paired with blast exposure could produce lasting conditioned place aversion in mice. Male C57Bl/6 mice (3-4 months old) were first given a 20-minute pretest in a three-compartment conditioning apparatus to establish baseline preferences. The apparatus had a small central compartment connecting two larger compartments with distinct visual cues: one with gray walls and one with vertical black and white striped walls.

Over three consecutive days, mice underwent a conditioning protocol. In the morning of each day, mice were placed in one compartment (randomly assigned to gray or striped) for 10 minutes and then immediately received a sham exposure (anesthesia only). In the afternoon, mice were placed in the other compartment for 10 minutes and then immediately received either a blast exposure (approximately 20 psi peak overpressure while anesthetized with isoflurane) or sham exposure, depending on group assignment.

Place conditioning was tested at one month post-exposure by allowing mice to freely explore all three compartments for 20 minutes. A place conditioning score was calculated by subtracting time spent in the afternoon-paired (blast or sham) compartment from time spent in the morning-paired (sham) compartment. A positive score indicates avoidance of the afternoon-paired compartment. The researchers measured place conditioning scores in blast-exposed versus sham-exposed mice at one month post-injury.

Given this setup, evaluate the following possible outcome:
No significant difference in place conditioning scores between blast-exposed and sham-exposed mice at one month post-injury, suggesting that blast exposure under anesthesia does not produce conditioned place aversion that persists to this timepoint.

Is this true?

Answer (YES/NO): NO